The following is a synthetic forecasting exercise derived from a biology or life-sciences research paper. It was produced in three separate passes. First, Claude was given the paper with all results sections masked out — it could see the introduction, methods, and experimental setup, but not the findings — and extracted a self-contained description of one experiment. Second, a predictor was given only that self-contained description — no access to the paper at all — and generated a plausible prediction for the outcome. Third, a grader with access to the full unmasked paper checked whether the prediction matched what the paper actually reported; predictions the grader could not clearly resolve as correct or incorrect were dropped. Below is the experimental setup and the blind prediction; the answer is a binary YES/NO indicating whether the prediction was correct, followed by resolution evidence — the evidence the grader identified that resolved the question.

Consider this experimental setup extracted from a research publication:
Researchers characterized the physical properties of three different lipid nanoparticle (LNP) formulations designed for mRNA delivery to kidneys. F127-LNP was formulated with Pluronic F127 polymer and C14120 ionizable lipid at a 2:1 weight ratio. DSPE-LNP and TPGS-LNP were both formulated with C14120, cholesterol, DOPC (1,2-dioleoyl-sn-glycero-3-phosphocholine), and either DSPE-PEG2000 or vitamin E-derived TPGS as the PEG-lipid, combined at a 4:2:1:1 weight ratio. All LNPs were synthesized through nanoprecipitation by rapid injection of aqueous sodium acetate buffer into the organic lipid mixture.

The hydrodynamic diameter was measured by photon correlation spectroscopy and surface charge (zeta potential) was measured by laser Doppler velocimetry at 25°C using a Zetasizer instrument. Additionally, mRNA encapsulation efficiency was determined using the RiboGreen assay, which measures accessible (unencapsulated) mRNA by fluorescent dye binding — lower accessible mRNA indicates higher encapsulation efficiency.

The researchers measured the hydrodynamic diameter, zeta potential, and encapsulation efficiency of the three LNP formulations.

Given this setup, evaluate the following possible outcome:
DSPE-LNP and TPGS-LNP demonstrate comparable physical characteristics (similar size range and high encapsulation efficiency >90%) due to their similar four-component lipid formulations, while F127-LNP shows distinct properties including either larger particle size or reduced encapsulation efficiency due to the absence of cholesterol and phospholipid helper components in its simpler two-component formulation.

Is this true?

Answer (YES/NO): NO